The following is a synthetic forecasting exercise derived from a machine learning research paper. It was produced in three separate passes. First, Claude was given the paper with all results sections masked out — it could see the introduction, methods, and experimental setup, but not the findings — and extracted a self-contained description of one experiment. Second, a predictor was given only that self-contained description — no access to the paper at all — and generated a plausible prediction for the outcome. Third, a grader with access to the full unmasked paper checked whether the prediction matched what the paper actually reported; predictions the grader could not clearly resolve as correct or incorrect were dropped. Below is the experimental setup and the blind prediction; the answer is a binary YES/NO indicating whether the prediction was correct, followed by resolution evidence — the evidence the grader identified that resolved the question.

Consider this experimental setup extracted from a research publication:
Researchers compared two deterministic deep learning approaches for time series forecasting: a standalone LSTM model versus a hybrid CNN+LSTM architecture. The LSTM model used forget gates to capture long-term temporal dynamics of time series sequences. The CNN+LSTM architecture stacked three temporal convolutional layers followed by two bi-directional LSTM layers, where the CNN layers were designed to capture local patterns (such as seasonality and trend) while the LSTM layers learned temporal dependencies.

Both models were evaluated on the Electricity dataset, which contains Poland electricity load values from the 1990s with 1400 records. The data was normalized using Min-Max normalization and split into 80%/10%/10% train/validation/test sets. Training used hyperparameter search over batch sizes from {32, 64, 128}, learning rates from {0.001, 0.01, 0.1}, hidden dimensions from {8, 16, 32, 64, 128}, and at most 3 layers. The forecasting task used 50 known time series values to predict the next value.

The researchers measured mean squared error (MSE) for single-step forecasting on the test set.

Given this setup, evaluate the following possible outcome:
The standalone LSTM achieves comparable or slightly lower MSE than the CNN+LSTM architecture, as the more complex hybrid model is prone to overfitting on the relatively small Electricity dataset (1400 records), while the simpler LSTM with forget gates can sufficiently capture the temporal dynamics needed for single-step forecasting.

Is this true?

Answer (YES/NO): NO